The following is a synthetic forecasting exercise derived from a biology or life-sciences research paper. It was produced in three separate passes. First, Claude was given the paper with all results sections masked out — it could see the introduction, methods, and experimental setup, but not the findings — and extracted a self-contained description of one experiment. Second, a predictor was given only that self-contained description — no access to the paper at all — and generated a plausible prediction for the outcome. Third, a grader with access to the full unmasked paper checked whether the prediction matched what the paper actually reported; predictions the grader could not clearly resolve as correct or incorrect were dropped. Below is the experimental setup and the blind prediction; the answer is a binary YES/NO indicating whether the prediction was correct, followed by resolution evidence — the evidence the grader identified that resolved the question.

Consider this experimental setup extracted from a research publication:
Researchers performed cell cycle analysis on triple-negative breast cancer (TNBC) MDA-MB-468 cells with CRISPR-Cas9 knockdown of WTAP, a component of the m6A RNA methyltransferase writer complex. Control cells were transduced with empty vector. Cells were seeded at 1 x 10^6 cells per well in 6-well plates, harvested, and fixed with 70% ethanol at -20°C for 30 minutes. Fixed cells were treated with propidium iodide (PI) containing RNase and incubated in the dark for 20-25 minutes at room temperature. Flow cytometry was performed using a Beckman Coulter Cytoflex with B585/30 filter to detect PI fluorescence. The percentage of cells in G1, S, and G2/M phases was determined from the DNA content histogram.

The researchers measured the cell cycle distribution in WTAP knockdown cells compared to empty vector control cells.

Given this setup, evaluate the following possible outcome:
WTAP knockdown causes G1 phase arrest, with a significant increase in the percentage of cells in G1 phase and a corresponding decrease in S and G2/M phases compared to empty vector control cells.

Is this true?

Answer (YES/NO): YES